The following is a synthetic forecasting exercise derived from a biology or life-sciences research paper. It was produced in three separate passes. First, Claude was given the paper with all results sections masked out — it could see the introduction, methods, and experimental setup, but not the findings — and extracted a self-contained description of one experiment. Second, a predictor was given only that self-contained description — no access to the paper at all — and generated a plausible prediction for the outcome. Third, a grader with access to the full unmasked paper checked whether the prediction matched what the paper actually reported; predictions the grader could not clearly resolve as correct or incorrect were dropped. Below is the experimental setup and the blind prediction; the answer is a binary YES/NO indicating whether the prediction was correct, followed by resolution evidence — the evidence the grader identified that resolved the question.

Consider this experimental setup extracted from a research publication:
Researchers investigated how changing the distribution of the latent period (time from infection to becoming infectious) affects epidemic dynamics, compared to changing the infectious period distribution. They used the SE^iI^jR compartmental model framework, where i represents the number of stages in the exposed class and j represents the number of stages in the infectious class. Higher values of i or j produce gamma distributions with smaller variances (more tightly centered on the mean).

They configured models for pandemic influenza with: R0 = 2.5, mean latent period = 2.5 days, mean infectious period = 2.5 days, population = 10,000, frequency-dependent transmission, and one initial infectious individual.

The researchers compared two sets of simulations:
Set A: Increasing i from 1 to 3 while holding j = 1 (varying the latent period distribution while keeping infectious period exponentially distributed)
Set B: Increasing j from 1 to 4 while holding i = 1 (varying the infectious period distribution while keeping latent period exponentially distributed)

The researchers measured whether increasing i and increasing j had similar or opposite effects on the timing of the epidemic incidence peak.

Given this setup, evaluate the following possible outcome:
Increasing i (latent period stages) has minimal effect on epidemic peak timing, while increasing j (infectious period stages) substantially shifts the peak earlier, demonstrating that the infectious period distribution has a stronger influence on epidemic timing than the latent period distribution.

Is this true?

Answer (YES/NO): NO